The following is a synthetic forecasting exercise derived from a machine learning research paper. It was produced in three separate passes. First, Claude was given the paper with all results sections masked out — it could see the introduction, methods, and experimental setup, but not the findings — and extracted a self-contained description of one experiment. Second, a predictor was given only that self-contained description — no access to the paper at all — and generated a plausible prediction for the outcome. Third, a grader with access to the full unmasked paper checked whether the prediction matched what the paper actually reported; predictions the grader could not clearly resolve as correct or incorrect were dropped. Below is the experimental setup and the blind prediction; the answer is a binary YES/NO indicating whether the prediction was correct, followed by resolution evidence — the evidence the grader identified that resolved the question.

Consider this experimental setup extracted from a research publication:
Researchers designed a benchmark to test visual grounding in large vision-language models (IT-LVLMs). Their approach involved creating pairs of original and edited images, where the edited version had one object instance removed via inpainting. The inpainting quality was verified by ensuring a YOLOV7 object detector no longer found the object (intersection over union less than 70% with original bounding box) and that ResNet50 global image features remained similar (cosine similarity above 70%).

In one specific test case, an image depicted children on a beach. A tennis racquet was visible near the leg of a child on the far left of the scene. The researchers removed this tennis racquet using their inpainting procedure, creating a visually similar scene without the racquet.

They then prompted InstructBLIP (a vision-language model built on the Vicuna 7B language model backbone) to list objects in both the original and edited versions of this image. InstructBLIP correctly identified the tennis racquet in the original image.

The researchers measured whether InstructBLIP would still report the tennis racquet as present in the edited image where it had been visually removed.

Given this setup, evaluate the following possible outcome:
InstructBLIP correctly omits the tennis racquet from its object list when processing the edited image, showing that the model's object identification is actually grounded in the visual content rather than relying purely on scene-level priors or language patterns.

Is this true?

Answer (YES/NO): NO